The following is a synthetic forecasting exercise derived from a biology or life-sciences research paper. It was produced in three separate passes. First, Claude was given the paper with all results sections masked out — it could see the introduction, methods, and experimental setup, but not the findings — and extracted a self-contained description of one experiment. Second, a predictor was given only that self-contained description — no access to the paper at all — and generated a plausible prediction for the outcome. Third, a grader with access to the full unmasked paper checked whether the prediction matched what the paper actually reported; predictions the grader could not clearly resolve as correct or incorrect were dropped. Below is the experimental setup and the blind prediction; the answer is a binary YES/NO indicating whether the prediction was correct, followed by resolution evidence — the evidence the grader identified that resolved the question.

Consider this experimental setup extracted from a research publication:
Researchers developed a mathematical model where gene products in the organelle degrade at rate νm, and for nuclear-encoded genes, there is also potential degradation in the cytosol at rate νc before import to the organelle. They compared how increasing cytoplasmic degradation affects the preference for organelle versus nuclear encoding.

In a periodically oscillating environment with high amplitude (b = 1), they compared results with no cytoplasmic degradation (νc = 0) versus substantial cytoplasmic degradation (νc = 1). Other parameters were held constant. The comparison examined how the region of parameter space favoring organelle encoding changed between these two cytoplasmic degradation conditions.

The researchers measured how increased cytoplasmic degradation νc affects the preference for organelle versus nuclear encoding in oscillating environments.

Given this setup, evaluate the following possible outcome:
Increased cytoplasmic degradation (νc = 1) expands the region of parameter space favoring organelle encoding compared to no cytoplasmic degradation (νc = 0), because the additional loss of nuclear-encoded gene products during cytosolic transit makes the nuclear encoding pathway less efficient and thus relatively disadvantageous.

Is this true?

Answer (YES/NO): YES